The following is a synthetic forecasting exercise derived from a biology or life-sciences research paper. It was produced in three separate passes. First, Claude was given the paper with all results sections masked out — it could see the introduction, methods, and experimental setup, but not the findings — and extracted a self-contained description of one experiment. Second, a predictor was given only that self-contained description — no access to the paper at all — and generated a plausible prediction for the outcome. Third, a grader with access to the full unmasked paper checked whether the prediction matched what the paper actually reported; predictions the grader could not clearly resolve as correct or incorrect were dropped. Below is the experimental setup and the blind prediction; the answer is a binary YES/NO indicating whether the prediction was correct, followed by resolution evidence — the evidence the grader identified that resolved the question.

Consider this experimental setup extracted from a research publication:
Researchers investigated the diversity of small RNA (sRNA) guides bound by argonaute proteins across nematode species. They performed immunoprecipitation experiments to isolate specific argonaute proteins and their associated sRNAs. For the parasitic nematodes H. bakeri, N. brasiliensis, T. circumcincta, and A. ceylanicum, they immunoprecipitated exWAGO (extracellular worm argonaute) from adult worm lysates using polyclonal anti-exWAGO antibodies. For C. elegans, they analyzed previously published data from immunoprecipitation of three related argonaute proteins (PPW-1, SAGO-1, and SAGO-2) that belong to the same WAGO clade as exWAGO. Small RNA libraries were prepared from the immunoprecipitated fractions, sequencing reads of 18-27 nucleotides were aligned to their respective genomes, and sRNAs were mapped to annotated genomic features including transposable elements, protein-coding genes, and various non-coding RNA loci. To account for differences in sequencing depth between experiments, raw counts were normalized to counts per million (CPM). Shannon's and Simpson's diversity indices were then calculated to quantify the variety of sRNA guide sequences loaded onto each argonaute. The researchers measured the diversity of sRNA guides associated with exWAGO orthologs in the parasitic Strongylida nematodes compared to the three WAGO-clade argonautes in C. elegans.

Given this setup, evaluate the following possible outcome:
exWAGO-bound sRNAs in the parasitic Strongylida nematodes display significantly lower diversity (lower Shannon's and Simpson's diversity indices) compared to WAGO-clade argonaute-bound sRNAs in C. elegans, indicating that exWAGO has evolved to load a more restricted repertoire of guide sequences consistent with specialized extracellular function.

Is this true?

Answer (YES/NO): NO